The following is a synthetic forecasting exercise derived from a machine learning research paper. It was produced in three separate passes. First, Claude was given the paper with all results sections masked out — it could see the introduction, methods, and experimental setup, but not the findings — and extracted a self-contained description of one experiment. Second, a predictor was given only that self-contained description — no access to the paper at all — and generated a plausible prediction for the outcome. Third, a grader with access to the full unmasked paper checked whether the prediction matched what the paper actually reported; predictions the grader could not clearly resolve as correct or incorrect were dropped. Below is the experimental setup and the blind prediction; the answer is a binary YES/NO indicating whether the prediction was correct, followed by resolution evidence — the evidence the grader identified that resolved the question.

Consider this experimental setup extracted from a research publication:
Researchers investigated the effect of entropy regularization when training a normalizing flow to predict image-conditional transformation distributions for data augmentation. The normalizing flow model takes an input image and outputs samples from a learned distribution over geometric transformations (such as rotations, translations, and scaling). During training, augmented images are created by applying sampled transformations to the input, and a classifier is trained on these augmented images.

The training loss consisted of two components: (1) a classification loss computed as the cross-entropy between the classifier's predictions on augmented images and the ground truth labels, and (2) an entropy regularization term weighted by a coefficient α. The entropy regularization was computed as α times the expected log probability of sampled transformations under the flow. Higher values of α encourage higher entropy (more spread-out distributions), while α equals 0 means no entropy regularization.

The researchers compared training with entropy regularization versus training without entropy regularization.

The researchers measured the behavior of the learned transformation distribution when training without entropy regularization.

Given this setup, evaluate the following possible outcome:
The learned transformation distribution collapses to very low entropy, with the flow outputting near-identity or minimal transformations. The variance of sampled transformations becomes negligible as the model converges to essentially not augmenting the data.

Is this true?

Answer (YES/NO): NO